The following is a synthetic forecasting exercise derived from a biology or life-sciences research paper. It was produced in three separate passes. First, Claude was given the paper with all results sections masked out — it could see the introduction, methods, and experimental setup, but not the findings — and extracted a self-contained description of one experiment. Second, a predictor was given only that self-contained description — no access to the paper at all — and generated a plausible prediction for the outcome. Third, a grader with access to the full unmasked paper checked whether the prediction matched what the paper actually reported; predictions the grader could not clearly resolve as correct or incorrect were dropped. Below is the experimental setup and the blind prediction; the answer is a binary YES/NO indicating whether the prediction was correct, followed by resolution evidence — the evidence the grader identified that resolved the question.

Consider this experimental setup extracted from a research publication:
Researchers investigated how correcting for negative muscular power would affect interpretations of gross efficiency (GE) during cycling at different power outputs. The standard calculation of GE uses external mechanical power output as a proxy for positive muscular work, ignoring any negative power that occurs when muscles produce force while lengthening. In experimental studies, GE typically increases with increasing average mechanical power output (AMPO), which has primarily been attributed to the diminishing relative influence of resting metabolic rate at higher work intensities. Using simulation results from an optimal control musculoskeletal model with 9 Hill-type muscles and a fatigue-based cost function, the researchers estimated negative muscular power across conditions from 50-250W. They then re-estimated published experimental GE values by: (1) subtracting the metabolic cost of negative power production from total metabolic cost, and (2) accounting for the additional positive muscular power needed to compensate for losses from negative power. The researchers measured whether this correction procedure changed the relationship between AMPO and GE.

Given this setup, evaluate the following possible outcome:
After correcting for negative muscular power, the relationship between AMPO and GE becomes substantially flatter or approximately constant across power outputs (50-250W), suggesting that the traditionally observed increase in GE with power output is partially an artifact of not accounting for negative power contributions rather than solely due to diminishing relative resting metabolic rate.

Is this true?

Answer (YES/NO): YES